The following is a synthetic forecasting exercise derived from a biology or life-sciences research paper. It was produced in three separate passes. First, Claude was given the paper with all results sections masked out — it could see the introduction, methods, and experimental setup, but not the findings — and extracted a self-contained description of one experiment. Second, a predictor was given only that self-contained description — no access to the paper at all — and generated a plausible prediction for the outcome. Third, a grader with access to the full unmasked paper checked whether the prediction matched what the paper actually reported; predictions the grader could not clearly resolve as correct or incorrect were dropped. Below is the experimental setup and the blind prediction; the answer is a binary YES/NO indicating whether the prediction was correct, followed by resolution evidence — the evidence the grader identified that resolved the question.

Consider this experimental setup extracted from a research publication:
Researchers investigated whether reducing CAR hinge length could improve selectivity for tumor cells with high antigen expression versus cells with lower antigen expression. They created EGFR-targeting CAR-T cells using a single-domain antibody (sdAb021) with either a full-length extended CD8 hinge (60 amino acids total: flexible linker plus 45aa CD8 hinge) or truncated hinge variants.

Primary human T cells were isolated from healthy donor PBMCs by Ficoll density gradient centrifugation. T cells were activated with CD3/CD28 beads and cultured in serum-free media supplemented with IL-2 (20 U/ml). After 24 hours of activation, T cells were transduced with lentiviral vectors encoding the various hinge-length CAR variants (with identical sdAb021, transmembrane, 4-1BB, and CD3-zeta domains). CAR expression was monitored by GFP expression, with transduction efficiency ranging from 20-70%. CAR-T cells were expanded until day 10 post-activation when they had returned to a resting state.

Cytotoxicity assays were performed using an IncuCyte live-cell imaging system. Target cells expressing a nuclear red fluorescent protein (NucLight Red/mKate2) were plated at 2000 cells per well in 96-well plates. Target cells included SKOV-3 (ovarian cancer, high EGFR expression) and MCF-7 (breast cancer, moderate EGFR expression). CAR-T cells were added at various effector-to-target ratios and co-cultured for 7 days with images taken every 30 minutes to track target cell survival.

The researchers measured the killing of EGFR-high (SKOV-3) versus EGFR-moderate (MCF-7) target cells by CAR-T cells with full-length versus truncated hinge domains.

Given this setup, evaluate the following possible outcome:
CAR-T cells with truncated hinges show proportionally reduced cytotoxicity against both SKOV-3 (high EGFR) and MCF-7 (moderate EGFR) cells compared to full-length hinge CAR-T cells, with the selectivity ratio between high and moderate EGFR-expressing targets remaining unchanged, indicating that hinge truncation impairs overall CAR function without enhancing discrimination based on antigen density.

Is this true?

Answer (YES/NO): NO